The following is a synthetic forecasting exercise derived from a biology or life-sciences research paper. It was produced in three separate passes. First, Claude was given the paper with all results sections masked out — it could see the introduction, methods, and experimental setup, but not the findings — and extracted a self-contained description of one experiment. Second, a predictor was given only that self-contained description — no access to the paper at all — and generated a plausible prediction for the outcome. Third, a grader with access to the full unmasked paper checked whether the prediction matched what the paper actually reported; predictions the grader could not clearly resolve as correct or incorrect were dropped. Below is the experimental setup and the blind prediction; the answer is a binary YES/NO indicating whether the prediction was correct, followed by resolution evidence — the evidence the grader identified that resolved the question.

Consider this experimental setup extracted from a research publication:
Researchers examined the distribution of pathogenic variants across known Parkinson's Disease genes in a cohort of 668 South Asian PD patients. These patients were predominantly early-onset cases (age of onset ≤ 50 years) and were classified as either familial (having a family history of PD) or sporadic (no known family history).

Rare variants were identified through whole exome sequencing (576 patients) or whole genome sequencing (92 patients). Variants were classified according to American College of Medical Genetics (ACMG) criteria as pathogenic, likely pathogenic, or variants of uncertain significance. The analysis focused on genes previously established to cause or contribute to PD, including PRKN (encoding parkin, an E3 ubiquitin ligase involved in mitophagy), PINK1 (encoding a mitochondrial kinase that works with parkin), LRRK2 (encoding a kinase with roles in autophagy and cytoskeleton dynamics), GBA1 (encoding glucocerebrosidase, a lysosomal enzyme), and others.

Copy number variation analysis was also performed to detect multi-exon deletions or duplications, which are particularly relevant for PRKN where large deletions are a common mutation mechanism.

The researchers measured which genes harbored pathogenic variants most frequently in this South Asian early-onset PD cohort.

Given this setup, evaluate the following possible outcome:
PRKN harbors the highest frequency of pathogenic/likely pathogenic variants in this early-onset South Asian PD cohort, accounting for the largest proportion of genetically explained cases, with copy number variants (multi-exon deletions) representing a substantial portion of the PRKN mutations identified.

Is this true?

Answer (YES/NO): YES